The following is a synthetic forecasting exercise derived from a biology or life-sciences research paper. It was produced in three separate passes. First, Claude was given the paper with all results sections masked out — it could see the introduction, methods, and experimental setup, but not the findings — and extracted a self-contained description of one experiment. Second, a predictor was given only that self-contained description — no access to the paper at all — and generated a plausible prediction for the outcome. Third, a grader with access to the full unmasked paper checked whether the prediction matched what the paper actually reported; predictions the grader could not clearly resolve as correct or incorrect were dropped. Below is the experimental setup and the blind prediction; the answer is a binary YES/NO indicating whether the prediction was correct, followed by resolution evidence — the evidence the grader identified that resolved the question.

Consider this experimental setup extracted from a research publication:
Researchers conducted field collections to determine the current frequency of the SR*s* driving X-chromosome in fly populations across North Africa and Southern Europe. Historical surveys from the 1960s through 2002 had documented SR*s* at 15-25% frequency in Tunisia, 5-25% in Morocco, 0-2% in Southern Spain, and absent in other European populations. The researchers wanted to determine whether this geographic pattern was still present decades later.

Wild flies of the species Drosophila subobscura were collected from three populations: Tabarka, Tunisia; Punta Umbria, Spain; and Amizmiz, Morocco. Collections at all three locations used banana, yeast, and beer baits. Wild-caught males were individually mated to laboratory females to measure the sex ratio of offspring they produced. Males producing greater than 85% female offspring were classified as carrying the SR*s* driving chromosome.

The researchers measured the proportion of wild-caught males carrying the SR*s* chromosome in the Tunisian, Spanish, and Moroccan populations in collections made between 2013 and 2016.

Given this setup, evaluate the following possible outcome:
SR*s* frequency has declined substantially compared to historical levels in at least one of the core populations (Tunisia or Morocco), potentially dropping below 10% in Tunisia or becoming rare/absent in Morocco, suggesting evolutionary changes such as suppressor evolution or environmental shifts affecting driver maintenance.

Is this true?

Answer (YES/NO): NO